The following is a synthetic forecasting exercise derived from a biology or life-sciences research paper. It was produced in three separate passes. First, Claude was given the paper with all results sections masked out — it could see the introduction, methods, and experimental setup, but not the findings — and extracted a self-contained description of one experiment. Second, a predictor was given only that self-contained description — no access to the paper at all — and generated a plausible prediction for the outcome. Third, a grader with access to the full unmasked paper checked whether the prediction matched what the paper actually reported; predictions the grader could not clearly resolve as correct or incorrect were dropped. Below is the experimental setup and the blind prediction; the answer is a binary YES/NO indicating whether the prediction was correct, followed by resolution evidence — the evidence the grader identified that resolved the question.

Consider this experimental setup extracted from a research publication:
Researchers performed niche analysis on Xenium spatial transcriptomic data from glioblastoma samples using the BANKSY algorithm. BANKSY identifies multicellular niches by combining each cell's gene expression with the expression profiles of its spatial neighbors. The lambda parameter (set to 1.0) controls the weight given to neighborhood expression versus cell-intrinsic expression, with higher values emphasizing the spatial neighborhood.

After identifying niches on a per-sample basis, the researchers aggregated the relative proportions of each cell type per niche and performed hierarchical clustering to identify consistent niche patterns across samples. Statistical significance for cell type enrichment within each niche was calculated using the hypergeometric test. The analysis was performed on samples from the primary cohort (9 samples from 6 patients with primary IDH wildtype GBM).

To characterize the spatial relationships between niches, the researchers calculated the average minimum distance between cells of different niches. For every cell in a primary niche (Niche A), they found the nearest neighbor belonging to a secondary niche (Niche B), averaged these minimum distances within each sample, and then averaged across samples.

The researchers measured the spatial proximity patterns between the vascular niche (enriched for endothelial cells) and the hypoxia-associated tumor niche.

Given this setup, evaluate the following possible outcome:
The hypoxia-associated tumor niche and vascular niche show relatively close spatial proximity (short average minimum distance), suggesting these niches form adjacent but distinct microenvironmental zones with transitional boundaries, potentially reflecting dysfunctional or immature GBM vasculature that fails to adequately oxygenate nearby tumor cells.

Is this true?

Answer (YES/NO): NO